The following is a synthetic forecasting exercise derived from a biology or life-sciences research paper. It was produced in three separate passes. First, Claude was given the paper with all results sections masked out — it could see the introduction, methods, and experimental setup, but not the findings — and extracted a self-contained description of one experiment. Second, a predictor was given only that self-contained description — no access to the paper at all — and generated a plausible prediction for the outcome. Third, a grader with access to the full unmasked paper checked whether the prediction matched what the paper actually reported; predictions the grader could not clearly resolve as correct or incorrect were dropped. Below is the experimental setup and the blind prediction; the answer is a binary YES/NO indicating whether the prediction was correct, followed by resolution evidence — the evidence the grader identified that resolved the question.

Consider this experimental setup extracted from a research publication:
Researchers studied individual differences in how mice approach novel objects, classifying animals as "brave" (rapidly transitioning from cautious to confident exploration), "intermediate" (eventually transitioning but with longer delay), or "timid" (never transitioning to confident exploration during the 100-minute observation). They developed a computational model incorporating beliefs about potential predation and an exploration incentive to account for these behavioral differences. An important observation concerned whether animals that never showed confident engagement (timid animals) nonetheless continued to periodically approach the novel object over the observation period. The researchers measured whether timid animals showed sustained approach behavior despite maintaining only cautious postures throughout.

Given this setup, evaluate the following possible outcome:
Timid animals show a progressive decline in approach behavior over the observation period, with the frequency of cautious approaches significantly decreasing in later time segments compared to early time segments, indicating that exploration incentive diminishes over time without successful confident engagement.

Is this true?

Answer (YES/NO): NO